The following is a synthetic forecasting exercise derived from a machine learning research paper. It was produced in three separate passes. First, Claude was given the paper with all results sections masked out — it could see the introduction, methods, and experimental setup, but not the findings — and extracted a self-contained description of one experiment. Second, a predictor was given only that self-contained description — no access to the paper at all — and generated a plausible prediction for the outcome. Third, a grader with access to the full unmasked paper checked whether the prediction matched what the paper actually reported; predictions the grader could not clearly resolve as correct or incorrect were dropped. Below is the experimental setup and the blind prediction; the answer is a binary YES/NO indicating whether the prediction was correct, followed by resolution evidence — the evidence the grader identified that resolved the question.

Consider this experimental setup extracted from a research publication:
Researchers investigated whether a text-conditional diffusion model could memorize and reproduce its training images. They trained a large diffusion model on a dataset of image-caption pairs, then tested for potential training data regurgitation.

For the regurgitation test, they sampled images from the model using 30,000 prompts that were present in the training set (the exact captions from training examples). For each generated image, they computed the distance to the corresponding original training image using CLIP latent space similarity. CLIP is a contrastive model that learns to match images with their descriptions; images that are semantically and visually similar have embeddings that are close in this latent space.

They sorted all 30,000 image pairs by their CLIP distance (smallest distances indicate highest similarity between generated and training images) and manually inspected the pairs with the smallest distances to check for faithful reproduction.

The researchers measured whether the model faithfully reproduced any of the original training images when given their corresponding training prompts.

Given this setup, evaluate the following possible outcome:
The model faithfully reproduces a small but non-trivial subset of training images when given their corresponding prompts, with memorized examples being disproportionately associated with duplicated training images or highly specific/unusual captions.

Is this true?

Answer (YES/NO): NO